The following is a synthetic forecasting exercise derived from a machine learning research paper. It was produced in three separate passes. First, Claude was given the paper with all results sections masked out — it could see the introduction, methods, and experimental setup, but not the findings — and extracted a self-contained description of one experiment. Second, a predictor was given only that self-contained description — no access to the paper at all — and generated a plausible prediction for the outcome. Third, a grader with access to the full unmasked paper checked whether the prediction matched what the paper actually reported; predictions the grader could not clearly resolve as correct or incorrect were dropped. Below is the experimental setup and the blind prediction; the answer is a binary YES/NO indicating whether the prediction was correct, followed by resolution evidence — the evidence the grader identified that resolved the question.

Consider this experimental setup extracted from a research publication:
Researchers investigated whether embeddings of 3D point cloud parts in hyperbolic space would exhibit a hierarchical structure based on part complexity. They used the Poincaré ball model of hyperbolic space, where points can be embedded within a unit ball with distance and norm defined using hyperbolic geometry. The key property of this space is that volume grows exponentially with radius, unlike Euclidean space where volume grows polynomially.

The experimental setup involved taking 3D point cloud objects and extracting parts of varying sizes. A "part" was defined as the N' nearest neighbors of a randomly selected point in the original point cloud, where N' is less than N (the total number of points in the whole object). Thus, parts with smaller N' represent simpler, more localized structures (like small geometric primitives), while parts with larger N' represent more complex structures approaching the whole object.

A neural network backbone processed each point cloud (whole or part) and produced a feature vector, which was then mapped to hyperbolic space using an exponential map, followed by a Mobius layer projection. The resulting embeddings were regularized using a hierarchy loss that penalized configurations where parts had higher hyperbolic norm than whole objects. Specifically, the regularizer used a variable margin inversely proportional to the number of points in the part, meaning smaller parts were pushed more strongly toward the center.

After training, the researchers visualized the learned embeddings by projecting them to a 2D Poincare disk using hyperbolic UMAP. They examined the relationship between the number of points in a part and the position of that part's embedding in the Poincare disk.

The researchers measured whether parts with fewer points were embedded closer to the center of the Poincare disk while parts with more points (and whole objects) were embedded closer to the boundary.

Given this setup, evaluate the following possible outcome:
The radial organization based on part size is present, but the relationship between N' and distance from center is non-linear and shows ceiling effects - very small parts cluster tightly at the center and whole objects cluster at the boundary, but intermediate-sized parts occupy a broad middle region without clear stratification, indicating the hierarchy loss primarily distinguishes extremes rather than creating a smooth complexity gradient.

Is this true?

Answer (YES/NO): NO